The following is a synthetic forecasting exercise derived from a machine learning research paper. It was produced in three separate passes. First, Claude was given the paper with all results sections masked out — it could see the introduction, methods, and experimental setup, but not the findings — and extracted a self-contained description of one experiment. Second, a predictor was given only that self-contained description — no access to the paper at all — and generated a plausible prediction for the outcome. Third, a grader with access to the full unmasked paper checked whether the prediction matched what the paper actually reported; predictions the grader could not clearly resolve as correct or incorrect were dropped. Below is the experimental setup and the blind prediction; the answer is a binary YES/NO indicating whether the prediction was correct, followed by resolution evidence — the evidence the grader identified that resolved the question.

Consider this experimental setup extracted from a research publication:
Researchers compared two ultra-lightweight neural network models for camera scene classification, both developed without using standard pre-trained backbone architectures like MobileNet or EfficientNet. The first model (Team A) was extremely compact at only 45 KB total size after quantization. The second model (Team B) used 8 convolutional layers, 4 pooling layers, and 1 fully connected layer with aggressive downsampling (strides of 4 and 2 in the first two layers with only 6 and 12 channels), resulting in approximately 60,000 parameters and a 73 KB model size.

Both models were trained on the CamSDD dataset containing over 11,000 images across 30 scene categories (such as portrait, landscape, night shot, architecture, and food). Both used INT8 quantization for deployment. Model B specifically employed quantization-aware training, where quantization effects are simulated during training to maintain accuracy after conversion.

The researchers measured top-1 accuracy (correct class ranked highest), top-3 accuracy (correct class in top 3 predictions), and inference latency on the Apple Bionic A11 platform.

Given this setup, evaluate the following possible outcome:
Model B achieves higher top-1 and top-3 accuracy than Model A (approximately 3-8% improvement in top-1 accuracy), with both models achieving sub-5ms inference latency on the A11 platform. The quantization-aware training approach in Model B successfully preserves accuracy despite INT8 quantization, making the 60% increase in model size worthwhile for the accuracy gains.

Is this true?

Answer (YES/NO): NO